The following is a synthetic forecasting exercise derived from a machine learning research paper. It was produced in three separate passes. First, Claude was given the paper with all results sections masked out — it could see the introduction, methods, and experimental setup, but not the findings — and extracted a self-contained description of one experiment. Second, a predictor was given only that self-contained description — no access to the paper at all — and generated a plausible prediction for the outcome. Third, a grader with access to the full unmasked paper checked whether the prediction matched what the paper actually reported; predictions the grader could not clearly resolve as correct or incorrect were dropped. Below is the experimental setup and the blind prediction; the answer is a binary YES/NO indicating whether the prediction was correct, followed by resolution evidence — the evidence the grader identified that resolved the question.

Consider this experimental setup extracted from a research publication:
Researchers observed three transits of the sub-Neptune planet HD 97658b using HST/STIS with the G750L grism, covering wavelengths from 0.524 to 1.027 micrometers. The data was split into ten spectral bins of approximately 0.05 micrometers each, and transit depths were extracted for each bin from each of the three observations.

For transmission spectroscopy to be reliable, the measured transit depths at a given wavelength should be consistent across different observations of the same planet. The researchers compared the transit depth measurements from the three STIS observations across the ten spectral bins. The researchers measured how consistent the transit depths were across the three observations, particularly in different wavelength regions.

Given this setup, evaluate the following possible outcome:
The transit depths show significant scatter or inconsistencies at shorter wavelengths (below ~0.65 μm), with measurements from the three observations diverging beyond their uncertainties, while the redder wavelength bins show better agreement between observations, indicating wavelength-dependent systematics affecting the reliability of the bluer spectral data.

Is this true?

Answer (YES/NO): NO